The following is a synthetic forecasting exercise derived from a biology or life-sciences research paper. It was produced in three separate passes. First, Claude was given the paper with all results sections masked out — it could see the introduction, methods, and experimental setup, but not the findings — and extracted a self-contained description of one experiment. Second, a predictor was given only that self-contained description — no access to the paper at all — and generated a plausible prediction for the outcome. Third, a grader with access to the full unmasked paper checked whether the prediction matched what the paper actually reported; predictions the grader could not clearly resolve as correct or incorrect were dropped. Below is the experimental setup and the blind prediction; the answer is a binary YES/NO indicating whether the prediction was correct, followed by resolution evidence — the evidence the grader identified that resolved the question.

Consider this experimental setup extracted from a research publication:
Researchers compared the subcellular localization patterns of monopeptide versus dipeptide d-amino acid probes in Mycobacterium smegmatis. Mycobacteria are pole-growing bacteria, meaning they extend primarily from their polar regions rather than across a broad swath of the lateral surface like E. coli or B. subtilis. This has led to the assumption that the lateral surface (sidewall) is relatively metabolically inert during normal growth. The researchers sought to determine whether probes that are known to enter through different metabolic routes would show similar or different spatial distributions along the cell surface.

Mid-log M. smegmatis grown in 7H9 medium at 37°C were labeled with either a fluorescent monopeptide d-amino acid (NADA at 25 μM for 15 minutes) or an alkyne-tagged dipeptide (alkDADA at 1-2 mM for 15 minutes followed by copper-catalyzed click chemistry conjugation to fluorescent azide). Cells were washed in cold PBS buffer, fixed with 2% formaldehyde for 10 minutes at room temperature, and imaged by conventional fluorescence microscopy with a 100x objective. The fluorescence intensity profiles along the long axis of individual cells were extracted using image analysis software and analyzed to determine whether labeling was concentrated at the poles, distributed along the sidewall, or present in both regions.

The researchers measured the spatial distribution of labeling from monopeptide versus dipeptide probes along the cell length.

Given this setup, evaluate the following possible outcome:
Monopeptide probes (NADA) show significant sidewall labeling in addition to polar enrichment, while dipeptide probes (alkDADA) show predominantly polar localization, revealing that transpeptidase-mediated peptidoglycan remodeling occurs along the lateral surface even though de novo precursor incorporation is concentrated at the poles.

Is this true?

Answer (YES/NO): NO